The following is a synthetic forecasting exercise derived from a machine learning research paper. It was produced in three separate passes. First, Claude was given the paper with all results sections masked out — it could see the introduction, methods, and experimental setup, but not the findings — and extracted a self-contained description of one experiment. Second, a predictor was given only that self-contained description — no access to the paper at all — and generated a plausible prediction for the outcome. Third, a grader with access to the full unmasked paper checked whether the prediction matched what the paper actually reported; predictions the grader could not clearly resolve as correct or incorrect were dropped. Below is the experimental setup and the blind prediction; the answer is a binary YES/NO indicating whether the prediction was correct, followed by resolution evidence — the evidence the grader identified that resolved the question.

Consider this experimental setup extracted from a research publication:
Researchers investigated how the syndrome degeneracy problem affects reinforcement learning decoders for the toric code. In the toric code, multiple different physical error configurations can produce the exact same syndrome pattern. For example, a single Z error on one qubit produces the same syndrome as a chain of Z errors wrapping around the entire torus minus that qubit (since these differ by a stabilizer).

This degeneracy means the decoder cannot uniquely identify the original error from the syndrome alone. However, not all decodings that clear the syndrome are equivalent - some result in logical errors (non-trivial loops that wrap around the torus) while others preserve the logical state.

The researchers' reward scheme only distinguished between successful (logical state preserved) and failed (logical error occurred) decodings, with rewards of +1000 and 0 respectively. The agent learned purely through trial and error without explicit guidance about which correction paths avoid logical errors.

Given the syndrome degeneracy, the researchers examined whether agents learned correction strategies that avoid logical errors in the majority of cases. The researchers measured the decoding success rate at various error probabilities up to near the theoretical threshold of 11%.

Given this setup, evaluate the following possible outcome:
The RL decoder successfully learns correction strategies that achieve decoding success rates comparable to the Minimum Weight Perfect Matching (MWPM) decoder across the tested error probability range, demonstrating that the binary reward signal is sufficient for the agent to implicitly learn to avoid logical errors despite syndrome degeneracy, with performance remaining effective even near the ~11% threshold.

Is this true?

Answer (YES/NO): YES